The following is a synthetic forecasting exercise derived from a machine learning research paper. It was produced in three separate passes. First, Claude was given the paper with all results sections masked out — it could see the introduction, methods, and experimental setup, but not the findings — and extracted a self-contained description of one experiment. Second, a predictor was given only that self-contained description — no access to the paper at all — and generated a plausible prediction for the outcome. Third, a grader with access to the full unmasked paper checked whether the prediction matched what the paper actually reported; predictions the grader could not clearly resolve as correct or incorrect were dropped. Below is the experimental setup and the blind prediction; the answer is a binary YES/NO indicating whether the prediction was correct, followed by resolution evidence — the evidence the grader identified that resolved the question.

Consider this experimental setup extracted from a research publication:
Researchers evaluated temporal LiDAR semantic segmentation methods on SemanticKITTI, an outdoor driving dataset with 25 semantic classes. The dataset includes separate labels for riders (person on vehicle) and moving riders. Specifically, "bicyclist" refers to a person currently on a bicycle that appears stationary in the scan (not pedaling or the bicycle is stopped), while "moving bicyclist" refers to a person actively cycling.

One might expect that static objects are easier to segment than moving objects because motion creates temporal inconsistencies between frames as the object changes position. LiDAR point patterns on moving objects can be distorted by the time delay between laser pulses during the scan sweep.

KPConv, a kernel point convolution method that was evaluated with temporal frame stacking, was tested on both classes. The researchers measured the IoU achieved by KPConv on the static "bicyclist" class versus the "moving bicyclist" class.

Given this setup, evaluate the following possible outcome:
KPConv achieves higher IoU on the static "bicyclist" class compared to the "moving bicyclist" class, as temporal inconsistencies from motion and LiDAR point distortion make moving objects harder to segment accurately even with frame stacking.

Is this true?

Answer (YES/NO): NO